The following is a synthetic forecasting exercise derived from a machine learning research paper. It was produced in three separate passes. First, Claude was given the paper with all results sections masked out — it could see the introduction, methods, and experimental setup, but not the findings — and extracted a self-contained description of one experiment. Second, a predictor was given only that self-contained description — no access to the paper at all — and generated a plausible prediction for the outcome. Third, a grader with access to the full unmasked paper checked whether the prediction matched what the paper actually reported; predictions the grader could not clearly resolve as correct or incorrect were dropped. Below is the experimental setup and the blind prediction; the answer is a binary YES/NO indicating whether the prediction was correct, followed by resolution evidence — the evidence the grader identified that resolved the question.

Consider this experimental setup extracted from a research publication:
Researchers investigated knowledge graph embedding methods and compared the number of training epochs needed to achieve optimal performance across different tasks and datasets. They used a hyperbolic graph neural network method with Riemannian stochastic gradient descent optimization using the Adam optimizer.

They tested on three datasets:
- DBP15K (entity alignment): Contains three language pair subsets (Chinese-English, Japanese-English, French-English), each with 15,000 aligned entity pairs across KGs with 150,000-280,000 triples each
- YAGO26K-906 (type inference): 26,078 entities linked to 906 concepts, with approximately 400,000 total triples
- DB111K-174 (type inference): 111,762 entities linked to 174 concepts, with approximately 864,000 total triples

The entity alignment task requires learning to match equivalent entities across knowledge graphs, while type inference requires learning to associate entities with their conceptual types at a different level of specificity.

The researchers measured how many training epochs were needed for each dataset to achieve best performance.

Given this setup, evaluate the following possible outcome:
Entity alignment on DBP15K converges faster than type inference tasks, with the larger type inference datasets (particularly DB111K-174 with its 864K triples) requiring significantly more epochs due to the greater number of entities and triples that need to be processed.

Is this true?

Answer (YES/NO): NO